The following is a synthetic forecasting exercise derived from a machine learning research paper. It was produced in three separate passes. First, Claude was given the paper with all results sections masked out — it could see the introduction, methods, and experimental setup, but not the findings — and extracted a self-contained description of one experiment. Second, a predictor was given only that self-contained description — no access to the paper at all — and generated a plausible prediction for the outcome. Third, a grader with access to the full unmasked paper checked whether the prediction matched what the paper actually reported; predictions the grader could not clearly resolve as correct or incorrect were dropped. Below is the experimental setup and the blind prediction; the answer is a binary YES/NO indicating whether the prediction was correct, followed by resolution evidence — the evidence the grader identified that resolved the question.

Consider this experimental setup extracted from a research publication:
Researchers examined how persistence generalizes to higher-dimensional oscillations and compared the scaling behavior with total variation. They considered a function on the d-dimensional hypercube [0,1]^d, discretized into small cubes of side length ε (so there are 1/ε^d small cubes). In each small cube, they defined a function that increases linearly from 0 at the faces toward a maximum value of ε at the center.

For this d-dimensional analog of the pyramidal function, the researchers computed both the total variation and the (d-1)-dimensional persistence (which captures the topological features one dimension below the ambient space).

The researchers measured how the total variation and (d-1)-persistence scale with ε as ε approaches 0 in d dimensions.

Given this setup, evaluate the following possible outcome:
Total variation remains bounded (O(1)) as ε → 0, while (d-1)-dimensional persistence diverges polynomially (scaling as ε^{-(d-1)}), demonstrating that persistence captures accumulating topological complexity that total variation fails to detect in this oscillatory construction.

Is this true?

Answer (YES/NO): YES